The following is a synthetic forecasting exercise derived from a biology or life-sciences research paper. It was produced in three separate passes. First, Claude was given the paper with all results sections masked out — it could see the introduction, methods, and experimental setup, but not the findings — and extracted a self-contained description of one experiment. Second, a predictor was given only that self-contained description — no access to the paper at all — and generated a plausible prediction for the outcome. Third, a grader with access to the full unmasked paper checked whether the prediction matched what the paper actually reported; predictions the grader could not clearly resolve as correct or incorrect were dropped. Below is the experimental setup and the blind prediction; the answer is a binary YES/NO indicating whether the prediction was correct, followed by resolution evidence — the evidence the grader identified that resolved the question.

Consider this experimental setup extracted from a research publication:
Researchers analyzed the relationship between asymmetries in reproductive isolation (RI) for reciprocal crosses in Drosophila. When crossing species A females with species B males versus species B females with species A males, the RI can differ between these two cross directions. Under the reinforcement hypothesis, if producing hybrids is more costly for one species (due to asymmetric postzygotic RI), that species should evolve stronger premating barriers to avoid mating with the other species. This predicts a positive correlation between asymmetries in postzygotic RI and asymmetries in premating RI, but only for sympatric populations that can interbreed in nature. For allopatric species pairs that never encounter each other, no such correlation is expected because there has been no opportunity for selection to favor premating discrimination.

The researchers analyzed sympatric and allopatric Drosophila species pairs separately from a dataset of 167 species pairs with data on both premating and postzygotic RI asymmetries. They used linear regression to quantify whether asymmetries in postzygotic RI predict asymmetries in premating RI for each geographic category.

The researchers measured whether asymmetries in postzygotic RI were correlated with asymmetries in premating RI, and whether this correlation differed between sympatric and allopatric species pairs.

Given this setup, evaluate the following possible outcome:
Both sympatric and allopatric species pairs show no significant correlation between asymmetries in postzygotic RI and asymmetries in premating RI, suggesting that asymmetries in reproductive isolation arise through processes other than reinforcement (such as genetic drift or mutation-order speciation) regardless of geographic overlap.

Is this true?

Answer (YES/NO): NO